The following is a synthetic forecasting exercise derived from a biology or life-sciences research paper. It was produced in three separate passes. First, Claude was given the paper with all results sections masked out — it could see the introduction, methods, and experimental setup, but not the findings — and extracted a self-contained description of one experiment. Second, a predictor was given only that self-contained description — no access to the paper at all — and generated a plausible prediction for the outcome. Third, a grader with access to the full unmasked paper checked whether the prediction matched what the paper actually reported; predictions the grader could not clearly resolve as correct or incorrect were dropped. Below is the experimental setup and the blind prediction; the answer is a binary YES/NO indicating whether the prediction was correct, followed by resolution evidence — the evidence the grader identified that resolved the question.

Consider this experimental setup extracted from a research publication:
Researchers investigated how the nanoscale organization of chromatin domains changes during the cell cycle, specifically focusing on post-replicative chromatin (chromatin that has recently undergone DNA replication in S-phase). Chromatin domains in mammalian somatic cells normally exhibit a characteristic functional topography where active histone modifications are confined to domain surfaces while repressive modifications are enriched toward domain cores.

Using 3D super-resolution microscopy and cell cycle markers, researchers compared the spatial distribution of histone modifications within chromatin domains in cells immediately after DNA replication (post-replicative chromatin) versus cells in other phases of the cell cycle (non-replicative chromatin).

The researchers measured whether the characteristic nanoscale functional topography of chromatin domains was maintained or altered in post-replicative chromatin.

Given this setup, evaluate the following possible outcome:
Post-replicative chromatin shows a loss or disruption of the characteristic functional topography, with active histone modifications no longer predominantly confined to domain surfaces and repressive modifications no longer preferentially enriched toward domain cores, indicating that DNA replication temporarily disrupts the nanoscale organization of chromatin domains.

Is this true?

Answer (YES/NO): YES